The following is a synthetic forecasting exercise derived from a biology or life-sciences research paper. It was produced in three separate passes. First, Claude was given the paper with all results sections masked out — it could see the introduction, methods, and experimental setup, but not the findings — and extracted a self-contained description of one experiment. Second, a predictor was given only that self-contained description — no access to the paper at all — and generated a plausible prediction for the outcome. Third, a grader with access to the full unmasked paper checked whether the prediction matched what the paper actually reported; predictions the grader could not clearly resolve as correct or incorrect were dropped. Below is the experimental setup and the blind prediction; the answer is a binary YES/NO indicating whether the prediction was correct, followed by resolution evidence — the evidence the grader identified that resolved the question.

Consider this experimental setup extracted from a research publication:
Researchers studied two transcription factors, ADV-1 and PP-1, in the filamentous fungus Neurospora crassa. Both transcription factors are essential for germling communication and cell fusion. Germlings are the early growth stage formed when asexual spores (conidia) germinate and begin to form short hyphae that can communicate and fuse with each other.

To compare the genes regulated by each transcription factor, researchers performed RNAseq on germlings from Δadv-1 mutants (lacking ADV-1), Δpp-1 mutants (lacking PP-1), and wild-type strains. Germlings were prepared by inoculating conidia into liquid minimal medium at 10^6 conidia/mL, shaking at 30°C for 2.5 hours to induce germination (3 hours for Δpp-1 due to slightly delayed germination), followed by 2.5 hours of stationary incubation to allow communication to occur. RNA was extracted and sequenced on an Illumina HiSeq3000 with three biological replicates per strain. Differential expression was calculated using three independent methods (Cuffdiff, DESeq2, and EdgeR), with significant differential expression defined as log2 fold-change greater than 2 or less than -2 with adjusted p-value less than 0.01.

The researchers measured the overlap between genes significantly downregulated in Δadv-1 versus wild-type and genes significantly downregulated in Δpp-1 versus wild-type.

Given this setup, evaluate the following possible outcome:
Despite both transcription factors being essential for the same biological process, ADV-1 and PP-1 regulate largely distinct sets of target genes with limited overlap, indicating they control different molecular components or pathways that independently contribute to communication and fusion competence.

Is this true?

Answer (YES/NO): NO